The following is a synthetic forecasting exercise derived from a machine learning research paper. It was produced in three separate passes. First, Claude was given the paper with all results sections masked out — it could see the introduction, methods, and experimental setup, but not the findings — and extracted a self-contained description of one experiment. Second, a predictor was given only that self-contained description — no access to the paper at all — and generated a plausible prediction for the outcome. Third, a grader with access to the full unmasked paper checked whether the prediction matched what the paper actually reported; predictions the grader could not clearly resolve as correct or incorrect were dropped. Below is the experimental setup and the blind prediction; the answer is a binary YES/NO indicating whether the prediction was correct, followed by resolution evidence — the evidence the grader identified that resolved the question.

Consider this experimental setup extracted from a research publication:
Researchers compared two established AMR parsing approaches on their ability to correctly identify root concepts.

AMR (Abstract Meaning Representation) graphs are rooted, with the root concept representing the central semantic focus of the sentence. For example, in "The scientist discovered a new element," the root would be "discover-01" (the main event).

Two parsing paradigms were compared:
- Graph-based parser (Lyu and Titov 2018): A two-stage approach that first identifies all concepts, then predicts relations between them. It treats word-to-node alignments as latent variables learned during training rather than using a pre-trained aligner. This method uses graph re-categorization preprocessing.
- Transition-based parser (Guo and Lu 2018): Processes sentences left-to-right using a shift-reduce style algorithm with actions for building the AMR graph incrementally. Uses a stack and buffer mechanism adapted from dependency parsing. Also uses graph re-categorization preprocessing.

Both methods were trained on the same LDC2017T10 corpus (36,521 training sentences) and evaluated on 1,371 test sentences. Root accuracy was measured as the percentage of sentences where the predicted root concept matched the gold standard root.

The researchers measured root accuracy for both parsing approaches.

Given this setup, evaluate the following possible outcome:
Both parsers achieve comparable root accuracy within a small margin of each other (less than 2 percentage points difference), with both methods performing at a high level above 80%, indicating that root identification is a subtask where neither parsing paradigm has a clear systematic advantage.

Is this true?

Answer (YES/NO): NO